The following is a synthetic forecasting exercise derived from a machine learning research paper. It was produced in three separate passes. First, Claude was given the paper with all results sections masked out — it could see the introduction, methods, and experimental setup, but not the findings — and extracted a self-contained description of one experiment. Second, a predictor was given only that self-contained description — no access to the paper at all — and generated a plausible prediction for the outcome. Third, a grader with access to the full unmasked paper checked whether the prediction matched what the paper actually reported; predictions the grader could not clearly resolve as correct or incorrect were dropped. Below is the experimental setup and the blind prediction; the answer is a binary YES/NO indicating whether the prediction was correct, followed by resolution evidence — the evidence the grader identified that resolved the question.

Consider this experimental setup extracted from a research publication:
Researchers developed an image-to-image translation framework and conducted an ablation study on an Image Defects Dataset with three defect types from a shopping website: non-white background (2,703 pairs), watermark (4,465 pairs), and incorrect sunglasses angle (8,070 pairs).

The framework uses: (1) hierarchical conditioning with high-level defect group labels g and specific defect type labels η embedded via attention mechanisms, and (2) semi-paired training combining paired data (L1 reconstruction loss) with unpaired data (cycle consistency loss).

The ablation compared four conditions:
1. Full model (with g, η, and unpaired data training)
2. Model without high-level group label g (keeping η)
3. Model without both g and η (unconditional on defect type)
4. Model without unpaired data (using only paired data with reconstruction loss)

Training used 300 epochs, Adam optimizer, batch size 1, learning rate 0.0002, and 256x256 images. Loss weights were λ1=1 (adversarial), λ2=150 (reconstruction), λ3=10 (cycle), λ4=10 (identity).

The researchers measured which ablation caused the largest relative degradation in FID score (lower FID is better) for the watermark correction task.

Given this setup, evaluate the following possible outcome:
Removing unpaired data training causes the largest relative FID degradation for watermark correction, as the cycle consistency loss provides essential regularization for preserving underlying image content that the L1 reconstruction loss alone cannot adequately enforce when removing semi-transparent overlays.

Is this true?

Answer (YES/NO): NO